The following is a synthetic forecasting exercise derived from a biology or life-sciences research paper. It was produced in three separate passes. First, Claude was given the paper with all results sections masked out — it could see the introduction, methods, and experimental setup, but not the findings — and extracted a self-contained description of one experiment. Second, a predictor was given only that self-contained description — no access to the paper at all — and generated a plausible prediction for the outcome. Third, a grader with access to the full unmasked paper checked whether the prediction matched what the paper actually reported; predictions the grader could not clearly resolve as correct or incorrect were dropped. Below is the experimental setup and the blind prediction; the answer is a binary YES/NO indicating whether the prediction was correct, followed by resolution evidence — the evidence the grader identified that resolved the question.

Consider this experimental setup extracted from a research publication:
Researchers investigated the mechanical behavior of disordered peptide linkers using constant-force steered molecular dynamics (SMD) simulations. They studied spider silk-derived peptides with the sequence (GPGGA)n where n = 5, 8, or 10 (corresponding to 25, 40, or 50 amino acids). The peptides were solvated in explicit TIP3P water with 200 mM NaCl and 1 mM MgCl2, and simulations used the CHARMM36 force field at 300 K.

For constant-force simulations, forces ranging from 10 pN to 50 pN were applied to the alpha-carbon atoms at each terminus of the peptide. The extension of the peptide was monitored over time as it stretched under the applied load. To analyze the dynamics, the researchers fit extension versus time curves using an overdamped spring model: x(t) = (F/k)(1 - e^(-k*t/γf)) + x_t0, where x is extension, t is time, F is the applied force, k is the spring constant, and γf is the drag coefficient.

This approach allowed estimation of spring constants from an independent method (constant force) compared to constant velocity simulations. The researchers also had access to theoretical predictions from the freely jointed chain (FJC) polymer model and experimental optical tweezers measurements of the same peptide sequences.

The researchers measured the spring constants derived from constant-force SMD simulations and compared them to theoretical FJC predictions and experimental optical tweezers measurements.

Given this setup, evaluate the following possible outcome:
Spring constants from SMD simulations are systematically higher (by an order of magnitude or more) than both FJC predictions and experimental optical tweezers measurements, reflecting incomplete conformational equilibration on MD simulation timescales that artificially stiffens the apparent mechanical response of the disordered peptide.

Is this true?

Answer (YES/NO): NO